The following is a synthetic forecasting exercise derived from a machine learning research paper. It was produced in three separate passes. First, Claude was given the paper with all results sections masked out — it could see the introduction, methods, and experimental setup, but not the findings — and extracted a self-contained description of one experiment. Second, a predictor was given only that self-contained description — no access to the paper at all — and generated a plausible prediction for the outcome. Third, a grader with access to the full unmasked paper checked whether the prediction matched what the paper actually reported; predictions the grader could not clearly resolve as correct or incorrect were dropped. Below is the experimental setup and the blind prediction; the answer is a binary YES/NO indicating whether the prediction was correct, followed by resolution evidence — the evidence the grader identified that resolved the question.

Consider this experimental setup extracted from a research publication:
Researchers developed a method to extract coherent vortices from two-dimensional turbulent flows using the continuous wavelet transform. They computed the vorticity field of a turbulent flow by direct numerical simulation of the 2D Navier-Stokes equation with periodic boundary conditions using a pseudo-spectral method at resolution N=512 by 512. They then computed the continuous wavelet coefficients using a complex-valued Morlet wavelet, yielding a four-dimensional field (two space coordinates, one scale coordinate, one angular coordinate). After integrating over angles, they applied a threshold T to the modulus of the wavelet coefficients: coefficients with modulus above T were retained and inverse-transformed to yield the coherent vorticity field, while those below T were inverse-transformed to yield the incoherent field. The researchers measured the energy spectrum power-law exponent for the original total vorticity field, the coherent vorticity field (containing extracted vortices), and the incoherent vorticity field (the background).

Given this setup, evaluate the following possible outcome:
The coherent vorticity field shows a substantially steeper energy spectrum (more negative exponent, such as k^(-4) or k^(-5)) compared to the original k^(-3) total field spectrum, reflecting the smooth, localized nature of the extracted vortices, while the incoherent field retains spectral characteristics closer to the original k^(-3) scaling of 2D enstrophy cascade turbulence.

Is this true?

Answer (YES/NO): NO